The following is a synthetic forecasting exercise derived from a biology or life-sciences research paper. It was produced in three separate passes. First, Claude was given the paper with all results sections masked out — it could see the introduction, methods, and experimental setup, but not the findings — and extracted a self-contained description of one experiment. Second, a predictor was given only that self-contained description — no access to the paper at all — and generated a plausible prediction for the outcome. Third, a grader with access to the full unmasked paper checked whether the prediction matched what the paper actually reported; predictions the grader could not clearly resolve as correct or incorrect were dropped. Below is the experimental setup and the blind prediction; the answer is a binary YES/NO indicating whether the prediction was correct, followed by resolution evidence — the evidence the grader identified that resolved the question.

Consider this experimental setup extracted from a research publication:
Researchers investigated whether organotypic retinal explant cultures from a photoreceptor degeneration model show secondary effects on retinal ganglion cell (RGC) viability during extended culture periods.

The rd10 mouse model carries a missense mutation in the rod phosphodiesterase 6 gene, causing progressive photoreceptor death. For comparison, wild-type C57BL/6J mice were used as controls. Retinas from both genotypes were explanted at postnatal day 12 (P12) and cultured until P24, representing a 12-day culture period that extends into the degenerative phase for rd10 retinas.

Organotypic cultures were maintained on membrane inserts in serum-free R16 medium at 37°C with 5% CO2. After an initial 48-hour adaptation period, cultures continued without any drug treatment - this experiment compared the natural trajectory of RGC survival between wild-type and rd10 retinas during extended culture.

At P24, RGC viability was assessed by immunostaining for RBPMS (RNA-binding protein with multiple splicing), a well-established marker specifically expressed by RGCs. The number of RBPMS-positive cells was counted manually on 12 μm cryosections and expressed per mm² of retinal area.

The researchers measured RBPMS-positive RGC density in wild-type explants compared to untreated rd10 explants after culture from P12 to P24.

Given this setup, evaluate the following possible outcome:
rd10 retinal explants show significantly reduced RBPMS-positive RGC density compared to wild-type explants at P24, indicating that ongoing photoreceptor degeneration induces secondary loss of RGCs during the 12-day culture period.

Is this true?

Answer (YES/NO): NO